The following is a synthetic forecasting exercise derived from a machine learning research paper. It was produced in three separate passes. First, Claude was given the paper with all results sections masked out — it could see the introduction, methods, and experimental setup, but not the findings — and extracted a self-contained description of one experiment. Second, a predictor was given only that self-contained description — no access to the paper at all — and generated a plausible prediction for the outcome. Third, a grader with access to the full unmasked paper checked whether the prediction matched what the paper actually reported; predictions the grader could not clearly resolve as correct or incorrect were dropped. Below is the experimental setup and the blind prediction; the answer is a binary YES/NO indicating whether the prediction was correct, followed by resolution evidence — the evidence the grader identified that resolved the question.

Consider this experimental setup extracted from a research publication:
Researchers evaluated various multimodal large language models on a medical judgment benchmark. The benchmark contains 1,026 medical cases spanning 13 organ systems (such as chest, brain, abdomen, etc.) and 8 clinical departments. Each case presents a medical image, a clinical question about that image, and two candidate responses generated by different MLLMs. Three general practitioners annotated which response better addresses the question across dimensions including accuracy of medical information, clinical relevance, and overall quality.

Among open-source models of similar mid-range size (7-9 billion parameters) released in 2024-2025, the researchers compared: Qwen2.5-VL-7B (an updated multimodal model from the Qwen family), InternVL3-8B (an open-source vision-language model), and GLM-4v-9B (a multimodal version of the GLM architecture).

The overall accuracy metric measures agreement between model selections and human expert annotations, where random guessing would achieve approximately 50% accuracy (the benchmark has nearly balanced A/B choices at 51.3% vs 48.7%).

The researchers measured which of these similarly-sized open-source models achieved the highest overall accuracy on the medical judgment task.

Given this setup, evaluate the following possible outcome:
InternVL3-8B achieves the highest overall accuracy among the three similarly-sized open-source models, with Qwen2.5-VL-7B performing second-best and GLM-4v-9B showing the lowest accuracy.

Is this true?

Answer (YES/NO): NO